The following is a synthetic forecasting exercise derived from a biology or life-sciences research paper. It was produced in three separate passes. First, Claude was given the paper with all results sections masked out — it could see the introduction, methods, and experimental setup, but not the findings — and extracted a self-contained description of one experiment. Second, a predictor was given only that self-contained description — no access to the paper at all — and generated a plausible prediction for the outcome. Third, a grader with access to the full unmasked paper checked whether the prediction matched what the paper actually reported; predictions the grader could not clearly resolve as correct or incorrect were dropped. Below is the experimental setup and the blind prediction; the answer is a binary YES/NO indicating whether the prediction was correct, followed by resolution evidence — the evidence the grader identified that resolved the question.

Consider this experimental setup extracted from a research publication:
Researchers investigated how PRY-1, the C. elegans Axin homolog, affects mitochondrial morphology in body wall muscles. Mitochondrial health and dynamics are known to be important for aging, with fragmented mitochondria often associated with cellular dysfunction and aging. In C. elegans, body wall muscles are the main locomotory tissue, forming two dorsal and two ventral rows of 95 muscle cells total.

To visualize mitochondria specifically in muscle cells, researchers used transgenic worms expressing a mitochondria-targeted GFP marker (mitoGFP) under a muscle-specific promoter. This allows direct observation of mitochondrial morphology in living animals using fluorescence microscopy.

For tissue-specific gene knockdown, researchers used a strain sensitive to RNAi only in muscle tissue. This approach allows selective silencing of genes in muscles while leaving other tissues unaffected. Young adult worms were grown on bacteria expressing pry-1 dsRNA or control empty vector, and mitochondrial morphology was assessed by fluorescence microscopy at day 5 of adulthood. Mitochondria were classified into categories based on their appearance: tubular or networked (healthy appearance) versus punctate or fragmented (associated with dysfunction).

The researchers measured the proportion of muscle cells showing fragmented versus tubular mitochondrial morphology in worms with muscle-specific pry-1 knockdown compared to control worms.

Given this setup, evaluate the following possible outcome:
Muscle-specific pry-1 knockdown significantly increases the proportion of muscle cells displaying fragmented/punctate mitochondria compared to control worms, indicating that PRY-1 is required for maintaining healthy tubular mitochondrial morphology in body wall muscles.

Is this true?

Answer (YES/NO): NO